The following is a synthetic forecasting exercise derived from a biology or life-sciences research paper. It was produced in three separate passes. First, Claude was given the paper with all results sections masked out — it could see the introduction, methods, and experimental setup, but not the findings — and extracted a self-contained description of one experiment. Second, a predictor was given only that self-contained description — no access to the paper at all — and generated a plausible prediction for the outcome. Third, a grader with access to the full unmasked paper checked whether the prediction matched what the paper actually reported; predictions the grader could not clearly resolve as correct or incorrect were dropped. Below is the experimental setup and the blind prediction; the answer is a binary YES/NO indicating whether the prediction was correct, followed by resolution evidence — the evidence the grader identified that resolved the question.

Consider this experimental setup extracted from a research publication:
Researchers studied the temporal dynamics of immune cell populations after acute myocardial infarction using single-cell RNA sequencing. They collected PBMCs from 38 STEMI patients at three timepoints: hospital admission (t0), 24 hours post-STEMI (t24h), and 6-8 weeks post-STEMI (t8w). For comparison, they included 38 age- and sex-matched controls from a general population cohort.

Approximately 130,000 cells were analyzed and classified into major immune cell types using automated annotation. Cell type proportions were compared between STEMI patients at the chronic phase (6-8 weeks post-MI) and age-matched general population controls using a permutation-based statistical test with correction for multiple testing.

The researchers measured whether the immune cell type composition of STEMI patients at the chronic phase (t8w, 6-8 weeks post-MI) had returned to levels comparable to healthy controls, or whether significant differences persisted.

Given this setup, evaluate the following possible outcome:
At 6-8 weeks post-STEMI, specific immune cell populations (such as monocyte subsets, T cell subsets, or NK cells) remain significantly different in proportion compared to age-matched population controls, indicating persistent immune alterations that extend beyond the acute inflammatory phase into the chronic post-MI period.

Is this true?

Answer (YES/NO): NO